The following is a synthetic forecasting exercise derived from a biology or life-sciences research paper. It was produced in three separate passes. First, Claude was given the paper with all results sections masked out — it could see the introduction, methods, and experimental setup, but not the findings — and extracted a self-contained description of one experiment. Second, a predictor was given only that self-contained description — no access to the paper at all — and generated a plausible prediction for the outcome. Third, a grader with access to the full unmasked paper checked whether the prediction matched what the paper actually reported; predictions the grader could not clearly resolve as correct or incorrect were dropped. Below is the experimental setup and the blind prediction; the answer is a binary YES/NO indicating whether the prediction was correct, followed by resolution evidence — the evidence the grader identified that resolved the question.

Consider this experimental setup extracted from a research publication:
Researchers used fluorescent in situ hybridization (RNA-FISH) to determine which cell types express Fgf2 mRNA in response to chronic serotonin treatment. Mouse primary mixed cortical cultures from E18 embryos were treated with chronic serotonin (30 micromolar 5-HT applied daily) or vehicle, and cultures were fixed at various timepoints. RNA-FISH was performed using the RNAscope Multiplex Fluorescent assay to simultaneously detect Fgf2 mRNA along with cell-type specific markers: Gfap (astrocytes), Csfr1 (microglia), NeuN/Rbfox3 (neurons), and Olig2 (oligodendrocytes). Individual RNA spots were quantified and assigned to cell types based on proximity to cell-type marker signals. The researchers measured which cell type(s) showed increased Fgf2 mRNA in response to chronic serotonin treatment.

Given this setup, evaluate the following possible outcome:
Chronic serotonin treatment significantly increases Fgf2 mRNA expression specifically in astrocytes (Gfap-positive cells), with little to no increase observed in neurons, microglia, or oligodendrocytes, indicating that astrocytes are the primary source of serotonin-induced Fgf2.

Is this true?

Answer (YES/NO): YES